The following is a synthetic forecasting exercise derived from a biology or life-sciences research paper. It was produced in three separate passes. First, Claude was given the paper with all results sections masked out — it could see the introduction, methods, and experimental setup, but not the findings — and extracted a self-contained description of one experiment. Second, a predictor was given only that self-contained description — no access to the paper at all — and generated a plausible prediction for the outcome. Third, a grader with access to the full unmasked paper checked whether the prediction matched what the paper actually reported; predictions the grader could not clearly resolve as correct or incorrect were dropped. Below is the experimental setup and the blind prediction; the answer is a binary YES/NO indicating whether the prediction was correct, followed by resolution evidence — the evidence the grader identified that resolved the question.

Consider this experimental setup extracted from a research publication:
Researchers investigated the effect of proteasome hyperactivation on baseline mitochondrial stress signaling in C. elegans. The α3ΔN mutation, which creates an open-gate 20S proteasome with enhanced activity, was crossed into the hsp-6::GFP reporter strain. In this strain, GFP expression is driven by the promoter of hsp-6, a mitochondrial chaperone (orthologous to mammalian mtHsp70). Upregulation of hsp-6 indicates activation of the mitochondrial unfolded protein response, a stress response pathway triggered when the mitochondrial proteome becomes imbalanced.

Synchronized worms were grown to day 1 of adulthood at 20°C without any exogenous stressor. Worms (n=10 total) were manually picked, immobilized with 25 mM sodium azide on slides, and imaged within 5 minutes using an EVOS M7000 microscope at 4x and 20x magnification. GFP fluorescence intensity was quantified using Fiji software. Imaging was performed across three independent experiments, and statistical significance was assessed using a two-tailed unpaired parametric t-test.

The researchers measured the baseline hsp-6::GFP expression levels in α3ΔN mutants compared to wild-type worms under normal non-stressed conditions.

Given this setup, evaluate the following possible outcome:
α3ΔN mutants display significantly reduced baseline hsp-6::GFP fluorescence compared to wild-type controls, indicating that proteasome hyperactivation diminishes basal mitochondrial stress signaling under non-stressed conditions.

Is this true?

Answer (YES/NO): NO